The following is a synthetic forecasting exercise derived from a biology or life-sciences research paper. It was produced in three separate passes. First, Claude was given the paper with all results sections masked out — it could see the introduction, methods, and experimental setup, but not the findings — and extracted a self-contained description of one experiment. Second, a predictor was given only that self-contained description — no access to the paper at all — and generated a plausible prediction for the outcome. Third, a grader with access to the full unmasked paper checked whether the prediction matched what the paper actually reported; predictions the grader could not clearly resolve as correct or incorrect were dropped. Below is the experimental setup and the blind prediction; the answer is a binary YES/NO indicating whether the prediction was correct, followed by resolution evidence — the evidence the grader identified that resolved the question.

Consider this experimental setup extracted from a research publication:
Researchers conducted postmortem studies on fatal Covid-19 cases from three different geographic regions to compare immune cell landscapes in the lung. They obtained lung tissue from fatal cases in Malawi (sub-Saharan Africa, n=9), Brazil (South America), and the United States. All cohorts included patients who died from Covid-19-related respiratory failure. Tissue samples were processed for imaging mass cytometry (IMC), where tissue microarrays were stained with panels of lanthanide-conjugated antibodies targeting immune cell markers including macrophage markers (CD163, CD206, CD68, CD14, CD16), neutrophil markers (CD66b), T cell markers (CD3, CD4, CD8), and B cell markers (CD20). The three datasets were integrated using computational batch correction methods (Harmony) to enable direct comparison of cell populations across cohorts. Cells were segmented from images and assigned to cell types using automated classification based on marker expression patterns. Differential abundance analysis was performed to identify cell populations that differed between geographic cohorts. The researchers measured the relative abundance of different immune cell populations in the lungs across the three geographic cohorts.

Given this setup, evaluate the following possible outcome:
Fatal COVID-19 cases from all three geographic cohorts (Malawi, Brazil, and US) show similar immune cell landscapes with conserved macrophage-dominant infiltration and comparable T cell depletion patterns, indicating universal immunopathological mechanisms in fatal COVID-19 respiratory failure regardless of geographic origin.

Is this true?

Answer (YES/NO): NO